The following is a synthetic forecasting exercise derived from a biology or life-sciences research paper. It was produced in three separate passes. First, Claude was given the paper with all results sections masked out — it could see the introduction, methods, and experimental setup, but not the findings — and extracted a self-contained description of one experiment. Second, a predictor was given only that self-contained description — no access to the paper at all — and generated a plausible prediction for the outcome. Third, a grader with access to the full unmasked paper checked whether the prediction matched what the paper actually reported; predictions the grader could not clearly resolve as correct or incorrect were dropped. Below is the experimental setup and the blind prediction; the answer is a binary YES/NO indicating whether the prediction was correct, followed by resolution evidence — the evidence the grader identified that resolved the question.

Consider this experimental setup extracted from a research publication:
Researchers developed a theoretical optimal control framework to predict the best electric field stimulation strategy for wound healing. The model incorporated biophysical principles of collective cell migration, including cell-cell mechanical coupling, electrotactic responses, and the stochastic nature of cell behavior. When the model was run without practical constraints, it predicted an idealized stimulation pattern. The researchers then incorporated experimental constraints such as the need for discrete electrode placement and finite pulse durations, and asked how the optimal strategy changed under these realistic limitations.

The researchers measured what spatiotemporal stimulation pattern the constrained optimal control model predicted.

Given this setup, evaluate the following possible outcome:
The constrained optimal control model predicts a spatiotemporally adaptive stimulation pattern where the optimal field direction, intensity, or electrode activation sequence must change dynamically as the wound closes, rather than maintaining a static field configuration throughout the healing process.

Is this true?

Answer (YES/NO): YES